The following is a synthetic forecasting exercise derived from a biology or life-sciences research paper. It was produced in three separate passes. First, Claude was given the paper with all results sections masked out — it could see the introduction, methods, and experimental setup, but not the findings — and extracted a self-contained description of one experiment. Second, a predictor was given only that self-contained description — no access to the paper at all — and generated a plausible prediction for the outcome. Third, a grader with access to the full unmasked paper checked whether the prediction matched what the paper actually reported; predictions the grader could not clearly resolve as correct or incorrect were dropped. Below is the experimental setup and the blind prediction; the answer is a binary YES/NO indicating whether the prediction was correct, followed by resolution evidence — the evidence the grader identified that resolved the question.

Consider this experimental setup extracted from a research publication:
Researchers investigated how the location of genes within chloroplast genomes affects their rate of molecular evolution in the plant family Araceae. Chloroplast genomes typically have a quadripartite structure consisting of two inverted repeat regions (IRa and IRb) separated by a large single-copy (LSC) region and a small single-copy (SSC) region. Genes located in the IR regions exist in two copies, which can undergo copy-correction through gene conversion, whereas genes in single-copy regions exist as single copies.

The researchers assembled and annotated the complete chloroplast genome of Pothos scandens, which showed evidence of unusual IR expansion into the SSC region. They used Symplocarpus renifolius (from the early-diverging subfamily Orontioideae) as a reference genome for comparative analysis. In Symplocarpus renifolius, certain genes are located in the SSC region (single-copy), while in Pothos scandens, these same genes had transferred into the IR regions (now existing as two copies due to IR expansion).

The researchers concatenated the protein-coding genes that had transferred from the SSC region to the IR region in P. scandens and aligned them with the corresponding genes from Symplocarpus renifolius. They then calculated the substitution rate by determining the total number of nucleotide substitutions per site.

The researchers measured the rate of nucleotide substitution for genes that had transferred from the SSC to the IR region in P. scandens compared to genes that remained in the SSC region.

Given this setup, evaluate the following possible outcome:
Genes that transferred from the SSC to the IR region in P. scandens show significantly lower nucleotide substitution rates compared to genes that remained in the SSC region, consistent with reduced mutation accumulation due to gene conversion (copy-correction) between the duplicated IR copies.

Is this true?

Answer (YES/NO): YES